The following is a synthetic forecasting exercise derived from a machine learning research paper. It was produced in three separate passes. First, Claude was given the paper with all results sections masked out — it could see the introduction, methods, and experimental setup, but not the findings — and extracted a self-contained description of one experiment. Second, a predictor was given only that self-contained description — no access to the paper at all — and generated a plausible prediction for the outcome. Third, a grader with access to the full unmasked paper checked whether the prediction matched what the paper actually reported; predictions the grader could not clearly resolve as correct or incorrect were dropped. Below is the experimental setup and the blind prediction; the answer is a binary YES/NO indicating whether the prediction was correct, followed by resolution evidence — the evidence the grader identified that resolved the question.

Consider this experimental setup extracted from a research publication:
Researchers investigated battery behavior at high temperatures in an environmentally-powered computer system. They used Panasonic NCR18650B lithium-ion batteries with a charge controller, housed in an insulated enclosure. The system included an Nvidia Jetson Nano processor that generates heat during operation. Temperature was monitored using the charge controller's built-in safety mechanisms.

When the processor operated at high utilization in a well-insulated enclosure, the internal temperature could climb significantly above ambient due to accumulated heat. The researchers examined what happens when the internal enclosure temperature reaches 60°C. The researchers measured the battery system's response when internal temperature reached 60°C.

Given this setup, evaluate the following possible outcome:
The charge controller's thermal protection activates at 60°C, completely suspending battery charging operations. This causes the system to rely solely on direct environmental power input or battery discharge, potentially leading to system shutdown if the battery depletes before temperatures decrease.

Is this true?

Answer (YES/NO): NO